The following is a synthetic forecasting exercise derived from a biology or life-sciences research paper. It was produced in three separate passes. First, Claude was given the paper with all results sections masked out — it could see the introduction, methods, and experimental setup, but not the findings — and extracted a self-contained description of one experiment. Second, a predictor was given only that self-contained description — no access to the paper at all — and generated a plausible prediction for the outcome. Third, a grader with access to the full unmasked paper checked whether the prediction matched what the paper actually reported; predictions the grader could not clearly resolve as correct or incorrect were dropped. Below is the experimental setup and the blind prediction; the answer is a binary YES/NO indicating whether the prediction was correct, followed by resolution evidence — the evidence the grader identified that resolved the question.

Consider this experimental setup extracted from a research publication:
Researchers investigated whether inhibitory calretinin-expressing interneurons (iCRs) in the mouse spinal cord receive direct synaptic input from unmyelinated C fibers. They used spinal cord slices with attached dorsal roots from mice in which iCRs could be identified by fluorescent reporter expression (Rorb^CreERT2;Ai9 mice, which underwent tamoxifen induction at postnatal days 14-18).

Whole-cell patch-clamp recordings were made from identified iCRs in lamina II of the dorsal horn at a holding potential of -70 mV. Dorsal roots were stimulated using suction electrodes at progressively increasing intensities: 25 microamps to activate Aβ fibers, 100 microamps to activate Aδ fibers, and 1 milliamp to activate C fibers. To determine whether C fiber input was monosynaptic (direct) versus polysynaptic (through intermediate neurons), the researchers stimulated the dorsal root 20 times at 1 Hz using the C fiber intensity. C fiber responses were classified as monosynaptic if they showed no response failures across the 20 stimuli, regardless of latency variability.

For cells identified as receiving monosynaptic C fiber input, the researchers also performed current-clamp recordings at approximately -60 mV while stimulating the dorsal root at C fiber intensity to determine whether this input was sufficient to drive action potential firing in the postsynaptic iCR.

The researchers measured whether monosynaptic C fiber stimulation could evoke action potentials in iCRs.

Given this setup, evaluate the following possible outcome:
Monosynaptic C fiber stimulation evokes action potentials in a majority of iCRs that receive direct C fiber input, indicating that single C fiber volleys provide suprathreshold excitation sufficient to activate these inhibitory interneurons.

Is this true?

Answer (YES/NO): YES